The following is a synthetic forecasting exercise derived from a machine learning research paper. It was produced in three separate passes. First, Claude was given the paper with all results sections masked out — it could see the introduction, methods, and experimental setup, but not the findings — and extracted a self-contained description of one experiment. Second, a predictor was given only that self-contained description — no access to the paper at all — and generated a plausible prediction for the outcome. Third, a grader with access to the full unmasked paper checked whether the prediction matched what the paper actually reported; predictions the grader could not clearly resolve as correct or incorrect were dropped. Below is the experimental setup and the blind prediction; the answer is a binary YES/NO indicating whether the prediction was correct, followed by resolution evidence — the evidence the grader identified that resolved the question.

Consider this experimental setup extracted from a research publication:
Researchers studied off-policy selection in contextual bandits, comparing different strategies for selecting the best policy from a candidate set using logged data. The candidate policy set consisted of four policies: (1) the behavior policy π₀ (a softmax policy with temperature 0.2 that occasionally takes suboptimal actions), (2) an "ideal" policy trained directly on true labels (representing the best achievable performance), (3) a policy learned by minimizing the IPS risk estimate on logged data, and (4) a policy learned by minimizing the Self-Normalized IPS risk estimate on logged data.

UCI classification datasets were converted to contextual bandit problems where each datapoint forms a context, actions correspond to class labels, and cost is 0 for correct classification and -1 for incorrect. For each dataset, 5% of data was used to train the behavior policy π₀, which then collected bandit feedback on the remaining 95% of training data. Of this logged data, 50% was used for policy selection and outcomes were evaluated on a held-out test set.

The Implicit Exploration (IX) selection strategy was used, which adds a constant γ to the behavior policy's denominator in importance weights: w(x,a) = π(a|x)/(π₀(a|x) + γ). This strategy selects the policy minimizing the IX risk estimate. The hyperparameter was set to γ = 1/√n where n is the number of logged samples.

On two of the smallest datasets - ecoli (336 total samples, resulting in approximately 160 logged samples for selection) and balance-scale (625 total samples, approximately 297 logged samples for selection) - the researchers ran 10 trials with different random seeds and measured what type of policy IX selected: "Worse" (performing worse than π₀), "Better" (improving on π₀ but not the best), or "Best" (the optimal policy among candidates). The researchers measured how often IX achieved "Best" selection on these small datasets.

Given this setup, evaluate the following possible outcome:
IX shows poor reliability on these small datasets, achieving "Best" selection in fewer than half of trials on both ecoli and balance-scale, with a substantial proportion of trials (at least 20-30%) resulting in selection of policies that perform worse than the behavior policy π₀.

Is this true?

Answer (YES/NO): NO